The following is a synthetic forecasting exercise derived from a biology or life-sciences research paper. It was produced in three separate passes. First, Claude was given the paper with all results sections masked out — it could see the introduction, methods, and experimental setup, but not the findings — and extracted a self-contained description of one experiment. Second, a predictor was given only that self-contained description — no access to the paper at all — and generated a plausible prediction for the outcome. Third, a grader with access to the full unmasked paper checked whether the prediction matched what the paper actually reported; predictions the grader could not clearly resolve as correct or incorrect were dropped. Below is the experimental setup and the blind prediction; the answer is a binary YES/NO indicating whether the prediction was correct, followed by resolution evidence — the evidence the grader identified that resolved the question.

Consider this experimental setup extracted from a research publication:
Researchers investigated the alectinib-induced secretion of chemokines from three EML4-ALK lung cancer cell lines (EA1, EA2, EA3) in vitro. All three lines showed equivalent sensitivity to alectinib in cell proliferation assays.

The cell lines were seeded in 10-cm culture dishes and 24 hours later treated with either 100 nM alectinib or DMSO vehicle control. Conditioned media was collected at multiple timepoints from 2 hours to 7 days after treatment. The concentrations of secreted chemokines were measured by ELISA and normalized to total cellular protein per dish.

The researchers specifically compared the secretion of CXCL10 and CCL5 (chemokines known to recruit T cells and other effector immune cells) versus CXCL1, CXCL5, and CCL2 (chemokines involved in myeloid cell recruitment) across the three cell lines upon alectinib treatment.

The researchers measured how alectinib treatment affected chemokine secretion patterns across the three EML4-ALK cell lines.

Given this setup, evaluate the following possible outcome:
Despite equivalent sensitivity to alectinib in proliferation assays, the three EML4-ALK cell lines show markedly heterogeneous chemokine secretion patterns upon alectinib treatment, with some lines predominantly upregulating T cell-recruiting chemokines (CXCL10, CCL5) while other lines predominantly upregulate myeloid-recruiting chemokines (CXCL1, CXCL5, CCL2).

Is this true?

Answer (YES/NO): NO